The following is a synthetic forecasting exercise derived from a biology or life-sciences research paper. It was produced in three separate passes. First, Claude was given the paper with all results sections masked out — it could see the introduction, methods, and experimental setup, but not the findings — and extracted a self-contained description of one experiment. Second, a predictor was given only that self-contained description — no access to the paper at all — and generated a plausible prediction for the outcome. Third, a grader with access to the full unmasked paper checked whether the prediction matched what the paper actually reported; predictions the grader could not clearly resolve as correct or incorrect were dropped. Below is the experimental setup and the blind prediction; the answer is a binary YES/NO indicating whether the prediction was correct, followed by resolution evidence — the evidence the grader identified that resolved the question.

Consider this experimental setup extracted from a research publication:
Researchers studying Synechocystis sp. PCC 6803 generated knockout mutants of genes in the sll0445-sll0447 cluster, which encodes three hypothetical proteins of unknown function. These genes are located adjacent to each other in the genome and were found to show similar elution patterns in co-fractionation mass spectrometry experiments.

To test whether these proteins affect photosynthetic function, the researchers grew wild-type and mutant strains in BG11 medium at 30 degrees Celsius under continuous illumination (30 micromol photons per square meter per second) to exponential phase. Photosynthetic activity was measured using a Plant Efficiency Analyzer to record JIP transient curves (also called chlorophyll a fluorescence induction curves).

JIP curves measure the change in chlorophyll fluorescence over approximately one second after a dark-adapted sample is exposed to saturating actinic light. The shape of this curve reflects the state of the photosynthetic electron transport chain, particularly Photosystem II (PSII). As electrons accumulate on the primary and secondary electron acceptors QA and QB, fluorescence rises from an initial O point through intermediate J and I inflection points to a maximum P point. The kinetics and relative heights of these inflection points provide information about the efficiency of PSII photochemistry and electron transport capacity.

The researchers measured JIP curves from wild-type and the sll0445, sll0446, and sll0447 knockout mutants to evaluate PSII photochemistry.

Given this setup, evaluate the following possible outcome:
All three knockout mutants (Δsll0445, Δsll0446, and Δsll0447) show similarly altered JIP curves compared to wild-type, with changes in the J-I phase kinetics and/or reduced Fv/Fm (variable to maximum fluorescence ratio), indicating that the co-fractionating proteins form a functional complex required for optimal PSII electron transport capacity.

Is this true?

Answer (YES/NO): YES